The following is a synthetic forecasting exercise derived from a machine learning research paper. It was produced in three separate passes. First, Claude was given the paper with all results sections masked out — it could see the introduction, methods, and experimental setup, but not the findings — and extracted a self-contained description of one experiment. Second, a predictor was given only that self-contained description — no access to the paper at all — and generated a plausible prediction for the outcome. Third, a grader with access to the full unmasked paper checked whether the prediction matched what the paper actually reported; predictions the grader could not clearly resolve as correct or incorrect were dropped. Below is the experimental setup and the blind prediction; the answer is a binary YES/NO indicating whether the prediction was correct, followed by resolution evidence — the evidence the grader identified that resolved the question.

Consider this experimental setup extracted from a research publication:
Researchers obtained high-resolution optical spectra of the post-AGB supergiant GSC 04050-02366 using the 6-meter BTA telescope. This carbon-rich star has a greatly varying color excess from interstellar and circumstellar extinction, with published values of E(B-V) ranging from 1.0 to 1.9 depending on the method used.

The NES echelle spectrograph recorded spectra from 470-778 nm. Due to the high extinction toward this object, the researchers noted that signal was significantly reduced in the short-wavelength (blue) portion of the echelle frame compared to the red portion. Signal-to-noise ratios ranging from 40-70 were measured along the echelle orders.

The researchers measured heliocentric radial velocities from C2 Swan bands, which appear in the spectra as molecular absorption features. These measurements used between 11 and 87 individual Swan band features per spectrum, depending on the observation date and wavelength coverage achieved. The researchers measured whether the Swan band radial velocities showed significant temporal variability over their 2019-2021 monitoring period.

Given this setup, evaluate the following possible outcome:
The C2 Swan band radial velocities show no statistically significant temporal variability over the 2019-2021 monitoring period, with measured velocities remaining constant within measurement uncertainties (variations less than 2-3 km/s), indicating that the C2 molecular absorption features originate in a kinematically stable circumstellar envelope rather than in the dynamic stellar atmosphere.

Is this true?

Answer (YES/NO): NO